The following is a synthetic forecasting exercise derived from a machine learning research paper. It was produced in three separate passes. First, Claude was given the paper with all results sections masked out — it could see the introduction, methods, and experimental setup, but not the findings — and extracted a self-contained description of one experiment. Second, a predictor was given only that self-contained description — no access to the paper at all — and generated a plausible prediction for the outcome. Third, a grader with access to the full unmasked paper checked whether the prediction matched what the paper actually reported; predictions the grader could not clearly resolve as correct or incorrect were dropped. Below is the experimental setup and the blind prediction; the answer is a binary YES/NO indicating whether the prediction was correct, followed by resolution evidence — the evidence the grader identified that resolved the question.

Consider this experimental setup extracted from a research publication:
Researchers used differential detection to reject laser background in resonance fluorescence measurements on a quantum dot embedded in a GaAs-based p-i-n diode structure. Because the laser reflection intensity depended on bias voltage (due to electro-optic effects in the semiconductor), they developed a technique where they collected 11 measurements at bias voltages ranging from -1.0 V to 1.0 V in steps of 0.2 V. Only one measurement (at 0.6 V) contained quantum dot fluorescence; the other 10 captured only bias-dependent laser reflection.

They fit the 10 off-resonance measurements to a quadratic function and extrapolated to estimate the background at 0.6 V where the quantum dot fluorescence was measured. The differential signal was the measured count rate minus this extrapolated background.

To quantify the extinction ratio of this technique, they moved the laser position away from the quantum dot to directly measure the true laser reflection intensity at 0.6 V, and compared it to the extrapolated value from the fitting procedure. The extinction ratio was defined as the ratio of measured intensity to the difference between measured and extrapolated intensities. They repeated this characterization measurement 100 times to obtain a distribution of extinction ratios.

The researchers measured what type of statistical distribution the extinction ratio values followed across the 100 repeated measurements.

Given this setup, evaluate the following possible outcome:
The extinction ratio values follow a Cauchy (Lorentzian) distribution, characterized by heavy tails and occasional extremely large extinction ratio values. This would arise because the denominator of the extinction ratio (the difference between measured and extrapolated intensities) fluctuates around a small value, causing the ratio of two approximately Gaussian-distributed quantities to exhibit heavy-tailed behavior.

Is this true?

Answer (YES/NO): NO